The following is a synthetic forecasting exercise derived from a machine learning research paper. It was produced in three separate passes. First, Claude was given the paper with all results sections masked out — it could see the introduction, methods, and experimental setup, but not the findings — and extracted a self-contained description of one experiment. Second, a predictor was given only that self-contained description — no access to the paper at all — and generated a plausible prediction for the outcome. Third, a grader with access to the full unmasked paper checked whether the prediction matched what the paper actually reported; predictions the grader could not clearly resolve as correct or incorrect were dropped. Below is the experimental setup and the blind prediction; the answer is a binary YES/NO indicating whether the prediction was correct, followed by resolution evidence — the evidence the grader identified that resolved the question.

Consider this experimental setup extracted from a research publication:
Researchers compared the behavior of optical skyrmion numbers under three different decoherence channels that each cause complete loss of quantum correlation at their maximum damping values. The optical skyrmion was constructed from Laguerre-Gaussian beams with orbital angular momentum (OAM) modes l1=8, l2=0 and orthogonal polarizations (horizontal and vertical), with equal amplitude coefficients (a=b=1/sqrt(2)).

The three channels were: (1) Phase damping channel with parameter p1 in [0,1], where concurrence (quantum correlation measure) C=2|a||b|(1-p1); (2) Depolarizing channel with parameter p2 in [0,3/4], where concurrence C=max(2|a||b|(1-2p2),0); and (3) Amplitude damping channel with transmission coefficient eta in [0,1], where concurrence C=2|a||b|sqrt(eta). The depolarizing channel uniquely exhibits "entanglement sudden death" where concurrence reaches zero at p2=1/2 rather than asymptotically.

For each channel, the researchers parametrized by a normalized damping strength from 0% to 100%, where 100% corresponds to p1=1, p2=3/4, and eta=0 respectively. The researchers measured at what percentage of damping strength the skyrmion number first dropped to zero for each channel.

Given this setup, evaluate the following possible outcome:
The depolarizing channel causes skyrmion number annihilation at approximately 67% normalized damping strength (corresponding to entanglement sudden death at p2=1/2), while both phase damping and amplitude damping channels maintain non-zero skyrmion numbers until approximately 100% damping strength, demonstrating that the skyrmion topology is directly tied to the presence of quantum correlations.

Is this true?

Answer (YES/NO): NO